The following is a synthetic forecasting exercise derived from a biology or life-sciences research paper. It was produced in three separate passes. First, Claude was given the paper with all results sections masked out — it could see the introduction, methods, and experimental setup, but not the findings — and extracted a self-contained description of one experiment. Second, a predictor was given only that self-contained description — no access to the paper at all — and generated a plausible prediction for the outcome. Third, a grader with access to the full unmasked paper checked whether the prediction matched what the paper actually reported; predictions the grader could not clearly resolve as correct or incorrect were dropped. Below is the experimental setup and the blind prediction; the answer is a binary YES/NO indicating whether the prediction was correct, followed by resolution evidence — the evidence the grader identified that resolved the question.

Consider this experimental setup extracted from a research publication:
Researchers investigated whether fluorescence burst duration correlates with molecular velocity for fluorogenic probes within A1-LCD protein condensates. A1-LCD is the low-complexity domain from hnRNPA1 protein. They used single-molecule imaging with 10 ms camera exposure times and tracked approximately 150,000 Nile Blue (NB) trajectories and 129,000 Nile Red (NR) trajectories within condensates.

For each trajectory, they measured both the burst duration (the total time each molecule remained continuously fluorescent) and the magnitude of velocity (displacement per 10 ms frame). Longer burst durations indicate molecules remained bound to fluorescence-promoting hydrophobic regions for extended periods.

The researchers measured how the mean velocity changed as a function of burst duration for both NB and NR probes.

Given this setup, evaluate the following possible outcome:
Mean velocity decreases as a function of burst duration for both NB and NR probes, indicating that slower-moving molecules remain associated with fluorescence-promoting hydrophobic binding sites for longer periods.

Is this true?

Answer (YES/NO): YES